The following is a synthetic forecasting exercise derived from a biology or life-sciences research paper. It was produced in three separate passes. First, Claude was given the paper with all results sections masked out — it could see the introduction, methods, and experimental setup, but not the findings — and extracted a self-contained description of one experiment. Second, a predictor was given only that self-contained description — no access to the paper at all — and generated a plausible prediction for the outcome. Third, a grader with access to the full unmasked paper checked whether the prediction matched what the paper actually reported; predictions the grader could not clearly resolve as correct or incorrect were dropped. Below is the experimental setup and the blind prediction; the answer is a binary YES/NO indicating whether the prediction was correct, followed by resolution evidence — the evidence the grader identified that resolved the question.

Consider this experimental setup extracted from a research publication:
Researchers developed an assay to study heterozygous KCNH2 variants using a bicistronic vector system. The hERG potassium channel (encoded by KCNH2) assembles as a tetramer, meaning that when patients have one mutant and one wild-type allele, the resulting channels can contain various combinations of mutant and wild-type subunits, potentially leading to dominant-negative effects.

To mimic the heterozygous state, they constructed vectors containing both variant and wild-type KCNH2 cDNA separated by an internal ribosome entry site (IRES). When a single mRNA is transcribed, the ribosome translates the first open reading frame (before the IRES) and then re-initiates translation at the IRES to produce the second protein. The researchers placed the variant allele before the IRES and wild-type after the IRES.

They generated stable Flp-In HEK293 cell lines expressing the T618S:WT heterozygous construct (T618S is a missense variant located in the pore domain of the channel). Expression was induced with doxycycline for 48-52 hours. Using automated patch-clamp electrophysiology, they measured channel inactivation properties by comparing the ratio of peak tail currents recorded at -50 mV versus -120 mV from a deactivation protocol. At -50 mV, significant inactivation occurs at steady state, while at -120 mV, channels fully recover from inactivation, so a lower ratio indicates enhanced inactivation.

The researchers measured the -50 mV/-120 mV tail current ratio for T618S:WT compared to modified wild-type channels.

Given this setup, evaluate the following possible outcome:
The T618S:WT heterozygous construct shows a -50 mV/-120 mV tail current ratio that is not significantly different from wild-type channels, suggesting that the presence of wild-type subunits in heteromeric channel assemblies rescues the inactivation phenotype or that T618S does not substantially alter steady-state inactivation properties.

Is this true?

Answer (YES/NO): NO